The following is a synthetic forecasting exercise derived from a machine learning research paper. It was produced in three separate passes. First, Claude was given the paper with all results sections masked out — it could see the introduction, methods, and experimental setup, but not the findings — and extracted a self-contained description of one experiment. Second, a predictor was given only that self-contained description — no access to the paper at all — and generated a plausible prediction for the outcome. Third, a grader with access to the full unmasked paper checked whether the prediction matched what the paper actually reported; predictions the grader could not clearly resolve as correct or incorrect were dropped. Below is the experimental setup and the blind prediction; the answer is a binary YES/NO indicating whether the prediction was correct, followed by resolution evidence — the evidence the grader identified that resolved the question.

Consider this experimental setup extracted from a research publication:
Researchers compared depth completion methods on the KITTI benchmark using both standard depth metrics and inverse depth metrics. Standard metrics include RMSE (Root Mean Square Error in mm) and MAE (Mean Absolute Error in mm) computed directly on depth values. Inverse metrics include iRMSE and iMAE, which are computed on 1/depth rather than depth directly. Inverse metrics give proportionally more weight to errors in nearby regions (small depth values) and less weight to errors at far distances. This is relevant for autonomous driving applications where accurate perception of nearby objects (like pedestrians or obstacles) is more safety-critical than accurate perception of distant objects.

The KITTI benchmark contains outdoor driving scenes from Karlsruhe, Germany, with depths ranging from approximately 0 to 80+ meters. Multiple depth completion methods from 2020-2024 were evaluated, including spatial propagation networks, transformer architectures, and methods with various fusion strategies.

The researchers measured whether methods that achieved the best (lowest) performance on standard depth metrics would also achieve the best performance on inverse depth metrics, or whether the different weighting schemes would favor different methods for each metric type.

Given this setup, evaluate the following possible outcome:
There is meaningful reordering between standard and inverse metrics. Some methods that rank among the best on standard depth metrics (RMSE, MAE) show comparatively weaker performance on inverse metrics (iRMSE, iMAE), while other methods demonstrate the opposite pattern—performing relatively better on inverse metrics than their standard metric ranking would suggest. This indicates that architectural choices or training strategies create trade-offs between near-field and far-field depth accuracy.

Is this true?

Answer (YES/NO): YES